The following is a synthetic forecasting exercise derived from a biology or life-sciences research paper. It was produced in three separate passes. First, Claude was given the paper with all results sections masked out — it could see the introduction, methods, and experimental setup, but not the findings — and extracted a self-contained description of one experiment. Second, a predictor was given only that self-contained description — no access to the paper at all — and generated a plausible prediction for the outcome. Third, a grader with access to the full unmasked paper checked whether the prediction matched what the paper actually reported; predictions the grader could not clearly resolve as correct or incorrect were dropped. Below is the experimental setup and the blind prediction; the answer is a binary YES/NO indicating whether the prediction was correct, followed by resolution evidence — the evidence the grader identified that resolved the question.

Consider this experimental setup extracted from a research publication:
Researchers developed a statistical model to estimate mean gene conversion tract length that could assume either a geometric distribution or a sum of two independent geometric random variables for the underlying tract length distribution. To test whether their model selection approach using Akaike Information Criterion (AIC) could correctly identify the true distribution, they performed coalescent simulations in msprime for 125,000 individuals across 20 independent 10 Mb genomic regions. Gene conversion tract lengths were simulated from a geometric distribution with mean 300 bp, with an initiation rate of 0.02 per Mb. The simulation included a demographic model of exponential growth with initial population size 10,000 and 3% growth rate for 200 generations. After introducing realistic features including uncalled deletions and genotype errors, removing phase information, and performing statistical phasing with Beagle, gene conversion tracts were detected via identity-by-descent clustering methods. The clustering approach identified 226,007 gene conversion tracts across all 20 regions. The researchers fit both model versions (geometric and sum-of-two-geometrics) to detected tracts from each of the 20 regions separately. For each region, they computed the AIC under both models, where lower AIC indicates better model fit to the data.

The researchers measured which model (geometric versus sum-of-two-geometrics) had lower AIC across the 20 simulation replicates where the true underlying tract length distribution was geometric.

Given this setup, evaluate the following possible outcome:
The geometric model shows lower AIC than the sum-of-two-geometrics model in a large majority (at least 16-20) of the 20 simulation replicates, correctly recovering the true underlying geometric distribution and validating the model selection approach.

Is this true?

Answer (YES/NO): YES